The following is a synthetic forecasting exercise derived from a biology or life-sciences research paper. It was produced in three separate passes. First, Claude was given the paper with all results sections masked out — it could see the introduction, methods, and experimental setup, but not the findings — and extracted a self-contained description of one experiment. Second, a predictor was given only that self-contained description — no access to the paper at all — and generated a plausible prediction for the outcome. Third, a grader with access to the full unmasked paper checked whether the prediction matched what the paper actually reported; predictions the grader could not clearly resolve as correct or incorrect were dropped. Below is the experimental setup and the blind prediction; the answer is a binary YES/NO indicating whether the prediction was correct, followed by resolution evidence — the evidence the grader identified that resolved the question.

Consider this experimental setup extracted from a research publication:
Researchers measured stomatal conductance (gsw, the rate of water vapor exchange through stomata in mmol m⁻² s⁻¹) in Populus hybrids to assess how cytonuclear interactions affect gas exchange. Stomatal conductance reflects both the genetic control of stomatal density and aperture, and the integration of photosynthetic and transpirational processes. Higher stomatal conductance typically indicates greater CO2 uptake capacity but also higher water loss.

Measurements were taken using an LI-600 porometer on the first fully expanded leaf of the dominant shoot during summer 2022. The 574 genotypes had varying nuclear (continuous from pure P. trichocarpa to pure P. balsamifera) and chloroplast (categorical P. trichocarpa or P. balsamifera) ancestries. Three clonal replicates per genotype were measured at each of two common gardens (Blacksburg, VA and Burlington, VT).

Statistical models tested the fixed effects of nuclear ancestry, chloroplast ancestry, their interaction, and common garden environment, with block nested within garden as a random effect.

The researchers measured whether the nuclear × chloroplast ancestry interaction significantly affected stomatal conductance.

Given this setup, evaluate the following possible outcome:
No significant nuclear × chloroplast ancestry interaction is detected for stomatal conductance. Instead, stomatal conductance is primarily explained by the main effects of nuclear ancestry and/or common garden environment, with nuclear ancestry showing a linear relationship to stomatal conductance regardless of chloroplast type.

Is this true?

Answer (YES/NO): YES